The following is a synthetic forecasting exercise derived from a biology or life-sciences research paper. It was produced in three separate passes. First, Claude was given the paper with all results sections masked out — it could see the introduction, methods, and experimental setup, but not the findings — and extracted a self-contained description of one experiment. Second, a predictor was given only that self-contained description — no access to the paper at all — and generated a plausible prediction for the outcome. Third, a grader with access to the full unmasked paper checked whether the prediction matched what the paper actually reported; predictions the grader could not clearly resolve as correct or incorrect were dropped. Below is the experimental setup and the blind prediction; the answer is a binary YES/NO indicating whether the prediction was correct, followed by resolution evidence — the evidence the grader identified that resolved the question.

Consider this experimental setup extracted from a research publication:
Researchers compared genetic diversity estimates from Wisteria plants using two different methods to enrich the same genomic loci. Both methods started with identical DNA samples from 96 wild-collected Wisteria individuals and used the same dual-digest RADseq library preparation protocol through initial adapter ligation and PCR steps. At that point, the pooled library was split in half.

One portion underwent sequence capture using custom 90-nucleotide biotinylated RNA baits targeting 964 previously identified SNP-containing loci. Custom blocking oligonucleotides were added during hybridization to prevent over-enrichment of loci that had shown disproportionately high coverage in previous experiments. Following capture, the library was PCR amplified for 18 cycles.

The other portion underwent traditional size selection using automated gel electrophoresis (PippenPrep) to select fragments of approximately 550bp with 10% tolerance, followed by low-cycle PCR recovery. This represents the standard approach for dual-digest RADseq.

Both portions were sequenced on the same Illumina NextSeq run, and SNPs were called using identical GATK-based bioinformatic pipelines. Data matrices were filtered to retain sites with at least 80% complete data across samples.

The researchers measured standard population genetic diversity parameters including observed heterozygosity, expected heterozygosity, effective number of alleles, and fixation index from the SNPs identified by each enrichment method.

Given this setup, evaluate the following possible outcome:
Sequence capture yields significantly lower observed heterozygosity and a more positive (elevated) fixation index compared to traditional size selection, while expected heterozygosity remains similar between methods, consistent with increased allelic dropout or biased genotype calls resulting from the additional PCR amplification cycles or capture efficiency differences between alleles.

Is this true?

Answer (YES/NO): NO